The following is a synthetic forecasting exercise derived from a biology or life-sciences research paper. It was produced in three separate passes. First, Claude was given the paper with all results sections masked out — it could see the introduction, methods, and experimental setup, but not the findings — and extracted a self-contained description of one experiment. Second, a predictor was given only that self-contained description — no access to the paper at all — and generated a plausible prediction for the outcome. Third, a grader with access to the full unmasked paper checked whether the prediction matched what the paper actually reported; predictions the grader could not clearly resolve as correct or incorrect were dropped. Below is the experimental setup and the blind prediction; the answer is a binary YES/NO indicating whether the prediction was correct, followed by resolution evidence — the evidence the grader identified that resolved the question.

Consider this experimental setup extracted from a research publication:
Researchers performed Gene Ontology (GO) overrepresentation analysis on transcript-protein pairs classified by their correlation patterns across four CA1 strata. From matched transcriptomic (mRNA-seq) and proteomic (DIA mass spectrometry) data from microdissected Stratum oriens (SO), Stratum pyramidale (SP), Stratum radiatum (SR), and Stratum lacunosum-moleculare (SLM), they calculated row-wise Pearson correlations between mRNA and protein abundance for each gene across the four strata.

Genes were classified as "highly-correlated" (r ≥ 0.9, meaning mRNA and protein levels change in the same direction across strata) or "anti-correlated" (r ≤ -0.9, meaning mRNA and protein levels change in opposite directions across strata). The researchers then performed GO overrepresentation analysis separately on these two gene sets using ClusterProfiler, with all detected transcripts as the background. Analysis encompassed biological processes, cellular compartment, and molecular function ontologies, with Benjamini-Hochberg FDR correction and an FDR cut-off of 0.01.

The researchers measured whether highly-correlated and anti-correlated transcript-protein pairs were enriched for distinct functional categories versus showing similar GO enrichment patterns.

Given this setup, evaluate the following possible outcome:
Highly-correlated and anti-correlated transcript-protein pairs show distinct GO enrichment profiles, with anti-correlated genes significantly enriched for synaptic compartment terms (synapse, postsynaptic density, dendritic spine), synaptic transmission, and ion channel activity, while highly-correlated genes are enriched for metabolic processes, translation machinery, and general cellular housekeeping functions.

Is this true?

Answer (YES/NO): NO